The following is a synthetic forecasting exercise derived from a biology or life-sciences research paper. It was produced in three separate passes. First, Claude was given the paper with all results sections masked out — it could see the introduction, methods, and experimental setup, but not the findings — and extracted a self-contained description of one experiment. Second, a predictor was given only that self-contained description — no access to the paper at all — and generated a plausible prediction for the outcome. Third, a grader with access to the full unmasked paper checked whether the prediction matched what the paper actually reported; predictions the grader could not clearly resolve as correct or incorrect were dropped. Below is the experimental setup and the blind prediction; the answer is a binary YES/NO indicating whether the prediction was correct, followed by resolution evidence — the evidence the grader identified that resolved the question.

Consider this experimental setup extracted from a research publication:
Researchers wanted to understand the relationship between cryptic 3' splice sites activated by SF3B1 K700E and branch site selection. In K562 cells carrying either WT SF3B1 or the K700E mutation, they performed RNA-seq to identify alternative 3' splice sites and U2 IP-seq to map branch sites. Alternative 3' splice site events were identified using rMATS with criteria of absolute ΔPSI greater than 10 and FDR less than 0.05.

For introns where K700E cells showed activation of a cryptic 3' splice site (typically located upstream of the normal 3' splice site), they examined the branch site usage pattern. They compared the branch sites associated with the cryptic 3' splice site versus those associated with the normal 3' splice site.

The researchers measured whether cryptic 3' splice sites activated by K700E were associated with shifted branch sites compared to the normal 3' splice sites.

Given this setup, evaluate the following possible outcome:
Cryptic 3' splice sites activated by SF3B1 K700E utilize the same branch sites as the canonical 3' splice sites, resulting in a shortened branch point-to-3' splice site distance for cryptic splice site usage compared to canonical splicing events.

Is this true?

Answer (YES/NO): NO